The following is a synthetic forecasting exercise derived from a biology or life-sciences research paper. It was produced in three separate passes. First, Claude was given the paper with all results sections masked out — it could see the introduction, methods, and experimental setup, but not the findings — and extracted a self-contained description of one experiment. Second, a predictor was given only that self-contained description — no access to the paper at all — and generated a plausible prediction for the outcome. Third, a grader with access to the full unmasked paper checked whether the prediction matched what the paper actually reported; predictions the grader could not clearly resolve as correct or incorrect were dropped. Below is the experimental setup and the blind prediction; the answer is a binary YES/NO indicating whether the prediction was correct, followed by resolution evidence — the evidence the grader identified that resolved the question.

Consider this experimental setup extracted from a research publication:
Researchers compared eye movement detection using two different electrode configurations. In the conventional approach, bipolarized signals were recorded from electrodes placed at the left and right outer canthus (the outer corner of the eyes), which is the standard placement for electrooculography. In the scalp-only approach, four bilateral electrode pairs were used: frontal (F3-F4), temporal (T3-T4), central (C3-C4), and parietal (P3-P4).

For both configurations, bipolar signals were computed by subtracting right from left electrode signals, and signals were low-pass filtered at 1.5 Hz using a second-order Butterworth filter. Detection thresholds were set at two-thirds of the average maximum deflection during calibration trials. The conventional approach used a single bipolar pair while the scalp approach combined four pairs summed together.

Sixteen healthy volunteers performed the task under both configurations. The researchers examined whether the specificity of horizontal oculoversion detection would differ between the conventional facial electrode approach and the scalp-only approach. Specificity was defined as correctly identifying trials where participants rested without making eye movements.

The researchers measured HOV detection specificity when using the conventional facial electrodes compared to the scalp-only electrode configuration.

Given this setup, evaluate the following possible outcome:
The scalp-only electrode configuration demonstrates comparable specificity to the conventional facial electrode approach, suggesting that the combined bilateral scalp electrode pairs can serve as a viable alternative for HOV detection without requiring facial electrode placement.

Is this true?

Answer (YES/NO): YES